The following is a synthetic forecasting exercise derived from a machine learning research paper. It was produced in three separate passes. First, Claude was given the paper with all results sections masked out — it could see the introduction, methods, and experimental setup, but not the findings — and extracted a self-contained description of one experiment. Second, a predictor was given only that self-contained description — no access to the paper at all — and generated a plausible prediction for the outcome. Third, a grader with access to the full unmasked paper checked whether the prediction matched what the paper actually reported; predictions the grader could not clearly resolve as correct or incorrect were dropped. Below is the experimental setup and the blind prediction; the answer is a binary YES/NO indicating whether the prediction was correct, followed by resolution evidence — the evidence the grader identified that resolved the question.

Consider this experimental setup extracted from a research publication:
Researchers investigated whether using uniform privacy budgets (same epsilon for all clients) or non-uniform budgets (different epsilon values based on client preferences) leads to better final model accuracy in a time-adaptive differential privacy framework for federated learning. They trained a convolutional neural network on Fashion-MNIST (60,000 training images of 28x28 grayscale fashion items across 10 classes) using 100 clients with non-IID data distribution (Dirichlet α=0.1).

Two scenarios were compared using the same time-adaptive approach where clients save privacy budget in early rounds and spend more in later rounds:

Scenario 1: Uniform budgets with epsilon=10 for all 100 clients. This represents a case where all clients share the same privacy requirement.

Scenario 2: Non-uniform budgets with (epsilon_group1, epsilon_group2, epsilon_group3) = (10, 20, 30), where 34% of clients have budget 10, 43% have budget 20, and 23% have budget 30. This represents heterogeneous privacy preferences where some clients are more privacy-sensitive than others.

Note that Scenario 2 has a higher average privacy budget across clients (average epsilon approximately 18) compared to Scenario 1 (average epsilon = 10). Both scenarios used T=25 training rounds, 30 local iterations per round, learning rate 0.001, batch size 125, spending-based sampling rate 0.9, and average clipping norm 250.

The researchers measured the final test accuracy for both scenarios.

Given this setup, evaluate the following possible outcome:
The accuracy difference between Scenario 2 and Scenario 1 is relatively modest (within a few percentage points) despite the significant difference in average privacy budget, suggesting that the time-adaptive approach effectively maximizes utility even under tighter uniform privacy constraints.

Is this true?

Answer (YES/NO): YES